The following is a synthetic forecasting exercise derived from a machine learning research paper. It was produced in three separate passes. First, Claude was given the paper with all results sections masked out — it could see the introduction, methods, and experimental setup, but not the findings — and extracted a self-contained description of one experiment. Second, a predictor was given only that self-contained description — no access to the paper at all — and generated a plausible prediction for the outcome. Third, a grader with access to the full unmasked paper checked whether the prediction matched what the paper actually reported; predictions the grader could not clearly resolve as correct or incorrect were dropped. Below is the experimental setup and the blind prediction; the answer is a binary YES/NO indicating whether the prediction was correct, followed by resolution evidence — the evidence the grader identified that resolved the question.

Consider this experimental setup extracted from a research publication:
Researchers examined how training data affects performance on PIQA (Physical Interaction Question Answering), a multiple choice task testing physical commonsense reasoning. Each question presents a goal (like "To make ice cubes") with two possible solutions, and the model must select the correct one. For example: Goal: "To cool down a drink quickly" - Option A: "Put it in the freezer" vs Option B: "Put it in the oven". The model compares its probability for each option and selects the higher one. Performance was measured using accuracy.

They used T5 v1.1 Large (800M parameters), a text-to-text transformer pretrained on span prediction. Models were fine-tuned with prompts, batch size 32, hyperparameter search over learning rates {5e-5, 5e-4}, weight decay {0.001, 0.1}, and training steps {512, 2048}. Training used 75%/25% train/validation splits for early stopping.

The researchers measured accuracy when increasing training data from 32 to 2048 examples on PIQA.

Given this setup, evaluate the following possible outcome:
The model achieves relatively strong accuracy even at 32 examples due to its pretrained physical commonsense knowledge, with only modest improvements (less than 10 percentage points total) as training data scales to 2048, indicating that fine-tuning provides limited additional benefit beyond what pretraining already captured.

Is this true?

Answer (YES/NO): NO